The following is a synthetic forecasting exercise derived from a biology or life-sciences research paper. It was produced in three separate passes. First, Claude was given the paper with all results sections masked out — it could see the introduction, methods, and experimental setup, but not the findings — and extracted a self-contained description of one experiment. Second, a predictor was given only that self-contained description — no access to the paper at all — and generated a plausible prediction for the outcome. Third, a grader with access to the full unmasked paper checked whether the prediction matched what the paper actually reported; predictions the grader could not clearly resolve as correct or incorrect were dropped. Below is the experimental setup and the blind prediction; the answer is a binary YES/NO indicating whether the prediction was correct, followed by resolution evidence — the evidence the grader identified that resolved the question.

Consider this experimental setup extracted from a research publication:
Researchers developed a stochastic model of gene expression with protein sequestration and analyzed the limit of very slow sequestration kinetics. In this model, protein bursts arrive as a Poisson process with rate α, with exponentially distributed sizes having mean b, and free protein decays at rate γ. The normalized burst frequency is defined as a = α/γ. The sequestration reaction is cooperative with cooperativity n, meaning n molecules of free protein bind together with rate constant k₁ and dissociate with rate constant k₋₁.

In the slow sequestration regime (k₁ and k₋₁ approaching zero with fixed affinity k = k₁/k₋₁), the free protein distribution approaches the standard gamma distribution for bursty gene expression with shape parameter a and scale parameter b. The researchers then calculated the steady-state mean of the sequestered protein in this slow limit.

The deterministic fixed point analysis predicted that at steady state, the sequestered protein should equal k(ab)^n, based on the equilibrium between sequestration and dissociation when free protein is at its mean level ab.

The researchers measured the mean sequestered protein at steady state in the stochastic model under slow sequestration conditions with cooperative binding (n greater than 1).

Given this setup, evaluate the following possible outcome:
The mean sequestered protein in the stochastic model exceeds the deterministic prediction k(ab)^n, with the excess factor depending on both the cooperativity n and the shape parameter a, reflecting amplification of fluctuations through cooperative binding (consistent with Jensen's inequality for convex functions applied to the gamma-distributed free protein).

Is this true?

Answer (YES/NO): YES